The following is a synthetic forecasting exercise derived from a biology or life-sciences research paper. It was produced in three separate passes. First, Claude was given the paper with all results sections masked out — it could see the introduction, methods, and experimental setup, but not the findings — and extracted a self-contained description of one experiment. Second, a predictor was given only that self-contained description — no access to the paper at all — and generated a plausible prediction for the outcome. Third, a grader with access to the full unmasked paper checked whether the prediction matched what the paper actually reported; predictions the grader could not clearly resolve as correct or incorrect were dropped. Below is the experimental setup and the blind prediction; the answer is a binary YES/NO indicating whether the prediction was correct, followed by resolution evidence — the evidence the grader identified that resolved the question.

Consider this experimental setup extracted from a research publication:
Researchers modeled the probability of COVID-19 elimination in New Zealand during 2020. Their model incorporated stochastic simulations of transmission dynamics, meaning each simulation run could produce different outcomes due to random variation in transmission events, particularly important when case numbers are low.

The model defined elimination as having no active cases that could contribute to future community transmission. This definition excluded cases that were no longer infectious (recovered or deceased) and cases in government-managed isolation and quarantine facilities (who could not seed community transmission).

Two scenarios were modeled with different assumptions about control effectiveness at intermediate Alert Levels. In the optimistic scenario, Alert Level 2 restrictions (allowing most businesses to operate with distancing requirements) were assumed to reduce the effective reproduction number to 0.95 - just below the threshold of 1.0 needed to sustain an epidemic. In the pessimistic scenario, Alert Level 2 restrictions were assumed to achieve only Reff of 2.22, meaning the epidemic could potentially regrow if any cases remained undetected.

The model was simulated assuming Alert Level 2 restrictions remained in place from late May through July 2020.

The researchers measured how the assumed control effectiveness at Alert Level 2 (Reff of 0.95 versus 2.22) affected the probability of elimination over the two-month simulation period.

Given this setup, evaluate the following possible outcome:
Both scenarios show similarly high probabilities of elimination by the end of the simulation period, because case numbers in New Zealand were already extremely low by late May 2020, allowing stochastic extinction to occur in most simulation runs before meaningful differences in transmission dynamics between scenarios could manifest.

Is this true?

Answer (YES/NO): YES